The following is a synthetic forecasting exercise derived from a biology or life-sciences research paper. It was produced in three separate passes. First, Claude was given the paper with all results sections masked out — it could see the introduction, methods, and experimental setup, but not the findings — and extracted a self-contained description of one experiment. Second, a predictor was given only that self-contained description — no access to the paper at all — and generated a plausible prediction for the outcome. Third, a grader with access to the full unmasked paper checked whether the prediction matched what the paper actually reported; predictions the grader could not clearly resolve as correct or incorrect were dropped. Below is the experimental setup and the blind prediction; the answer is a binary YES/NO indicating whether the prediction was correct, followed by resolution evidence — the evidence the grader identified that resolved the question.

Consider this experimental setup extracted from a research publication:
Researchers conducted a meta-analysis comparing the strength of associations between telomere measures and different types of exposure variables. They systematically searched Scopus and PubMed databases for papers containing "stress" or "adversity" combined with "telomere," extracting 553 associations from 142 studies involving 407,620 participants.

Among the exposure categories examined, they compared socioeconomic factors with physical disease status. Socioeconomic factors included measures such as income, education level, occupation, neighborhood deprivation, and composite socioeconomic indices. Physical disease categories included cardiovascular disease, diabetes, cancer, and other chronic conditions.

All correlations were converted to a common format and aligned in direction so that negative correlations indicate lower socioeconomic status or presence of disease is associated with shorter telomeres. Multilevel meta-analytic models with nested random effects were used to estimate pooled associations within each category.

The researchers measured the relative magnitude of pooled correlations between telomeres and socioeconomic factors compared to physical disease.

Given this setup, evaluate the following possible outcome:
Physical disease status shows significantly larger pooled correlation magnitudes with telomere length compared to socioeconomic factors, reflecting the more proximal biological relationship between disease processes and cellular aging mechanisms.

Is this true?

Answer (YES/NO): NO